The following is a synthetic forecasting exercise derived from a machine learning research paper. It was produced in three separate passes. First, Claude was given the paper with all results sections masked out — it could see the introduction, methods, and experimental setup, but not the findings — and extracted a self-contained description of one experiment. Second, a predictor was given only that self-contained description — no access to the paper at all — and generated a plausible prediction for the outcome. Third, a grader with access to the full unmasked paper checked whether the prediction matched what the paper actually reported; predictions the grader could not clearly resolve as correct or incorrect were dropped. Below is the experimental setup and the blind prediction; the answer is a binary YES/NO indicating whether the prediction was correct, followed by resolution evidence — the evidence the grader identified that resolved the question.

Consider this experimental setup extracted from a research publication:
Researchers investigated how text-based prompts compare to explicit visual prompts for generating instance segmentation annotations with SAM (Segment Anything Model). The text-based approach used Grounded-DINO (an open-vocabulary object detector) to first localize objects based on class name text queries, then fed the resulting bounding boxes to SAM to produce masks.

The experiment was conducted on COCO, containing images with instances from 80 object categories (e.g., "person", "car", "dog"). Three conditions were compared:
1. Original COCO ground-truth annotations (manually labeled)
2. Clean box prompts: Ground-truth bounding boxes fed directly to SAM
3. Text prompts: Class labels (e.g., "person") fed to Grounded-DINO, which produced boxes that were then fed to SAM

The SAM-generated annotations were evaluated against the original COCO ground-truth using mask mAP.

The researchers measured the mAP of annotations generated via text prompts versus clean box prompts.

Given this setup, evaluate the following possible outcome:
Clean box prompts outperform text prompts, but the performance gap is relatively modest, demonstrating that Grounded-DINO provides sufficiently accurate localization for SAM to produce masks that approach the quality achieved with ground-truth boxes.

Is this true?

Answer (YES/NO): NO